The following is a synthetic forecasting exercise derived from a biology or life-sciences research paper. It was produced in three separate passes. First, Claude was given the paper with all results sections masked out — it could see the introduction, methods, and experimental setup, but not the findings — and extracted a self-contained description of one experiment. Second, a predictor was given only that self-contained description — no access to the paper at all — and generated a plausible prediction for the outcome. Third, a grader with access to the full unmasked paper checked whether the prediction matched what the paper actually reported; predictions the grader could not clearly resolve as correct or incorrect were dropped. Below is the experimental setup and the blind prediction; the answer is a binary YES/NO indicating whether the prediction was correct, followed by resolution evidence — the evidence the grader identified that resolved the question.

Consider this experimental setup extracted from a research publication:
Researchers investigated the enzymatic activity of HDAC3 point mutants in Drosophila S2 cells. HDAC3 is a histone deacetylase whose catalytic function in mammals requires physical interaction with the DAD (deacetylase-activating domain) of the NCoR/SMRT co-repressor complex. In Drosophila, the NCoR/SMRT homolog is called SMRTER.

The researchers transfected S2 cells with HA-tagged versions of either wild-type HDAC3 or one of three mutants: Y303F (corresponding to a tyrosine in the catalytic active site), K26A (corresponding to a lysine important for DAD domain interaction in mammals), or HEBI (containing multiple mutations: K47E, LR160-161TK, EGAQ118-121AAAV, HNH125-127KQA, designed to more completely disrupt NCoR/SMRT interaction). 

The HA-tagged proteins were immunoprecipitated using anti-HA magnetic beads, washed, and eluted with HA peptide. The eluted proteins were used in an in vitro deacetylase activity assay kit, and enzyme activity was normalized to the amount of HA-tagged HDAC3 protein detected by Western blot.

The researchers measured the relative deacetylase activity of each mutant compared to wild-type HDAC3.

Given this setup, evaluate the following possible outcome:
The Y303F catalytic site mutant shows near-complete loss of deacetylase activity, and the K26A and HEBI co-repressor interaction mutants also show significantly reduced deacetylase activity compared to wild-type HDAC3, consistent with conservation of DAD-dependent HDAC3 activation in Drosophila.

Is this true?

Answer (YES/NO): NO